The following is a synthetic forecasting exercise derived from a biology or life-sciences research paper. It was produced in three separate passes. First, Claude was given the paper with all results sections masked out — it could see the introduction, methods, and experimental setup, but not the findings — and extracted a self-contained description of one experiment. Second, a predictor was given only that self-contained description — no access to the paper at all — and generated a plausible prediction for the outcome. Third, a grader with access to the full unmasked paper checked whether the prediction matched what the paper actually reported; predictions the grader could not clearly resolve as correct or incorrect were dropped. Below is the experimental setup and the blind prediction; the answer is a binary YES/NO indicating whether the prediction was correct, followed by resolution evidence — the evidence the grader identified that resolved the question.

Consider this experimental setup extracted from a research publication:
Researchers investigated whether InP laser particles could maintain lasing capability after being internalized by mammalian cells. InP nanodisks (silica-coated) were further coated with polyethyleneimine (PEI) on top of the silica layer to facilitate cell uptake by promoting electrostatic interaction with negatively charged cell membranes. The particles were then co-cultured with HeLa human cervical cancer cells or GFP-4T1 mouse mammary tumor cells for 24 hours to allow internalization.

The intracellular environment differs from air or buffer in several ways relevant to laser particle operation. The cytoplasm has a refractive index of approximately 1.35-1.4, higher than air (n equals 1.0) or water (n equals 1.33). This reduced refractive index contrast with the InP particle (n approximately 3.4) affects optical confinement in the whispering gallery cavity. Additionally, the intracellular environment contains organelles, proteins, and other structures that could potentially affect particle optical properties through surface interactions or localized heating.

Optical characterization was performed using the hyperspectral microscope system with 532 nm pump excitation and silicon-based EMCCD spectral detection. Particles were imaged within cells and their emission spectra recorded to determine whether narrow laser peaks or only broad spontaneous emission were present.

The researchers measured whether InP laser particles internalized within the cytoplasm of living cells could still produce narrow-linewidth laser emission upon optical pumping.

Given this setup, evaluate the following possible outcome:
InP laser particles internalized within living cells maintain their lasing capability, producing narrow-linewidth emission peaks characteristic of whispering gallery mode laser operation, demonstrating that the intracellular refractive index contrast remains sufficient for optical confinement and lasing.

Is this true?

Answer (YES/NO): YES